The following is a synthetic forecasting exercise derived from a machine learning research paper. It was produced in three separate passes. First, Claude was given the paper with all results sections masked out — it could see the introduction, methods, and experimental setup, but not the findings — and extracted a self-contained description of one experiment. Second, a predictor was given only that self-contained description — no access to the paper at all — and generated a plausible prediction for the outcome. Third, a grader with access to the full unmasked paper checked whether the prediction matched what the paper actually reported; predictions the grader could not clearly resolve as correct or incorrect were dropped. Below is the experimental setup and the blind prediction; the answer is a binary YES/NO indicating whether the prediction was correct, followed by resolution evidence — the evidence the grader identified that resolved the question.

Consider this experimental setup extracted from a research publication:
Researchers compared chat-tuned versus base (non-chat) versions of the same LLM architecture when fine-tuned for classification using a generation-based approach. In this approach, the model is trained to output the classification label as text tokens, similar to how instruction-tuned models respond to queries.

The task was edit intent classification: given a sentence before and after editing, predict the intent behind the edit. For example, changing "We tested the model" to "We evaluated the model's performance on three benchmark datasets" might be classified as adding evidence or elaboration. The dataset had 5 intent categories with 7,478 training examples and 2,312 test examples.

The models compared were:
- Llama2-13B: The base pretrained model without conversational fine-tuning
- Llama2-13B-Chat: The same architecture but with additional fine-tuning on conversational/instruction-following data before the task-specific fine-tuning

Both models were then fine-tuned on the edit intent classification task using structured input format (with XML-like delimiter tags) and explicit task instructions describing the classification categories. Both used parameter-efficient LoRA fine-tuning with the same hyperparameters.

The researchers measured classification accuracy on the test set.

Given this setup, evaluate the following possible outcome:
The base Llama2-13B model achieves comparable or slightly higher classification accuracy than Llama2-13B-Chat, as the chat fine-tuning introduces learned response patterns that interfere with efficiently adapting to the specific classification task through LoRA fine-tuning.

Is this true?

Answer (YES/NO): NO